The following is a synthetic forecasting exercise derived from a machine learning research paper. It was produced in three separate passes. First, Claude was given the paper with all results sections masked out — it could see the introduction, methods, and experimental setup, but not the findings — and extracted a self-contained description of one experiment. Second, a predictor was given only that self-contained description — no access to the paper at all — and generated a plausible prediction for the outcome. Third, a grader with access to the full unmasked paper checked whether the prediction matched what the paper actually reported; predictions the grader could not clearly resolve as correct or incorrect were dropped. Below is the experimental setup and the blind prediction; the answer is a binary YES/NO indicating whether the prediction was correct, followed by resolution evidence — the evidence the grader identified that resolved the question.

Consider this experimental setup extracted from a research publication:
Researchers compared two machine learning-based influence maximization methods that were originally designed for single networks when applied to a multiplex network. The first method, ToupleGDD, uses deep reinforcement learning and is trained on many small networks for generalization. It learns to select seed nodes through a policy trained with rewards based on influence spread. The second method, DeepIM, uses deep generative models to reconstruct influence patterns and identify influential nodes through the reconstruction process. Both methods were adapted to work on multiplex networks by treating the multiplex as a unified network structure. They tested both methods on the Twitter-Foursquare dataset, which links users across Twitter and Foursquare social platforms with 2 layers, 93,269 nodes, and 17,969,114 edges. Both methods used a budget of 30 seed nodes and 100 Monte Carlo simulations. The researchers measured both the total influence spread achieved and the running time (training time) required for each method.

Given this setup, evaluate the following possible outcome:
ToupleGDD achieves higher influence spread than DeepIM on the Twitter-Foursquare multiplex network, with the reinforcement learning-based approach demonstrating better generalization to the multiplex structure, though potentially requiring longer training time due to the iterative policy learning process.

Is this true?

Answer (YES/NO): NO